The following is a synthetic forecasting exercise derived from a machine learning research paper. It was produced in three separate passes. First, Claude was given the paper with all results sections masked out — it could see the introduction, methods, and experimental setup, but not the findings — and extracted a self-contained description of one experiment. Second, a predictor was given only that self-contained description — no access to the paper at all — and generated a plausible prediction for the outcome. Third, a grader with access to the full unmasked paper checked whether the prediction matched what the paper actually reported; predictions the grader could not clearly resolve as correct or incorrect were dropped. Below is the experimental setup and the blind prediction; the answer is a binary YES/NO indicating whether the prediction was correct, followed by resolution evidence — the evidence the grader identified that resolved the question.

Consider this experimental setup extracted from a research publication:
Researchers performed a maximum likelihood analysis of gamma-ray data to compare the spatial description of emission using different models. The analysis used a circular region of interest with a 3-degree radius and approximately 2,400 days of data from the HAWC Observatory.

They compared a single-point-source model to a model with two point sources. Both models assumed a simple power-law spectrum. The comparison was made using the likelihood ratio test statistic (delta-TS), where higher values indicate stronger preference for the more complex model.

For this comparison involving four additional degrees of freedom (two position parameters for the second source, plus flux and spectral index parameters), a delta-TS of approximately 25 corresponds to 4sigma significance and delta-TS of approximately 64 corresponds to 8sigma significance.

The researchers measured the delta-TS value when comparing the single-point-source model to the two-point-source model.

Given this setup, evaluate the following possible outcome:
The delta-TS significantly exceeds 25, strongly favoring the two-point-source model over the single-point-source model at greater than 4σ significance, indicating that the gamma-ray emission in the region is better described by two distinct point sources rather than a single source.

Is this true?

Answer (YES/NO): YES